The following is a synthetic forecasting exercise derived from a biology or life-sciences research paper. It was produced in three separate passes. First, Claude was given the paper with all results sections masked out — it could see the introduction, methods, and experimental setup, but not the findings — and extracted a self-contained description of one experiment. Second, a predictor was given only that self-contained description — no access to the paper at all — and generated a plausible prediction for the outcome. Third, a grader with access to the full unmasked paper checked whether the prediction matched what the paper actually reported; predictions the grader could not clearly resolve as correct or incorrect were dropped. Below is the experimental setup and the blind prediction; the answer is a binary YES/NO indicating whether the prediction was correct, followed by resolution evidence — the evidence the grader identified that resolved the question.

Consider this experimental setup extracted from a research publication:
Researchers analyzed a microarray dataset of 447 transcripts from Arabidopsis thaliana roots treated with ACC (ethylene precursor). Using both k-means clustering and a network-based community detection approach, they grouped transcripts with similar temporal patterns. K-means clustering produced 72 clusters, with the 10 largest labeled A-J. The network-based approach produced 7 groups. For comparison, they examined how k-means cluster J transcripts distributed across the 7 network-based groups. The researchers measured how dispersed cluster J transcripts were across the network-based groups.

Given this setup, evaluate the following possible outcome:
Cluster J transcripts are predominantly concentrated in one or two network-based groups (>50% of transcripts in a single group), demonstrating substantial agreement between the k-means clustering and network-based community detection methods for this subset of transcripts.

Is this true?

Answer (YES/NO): NO